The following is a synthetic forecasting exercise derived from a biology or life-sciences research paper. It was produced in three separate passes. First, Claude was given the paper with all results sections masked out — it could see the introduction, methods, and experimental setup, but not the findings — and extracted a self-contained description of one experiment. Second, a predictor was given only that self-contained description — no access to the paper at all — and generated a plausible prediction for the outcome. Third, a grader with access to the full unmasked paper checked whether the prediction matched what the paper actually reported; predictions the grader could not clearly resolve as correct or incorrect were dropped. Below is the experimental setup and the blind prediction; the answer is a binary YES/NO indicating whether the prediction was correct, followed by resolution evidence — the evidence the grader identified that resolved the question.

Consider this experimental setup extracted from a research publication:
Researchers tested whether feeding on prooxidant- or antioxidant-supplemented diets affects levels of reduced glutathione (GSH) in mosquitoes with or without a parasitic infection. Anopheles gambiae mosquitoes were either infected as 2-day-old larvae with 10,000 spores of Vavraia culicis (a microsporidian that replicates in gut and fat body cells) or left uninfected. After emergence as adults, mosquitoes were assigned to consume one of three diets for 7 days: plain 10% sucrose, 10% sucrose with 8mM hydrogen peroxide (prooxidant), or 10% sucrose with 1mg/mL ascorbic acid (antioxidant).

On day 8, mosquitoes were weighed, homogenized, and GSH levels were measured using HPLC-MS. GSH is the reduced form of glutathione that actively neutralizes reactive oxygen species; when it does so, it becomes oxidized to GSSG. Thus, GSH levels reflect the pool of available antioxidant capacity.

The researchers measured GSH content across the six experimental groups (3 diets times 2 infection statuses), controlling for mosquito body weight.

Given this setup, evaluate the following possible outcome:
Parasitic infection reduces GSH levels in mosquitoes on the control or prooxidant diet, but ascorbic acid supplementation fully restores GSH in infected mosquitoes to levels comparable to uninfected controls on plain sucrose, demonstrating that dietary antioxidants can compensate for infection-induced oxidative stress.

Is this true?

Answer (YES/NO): NO